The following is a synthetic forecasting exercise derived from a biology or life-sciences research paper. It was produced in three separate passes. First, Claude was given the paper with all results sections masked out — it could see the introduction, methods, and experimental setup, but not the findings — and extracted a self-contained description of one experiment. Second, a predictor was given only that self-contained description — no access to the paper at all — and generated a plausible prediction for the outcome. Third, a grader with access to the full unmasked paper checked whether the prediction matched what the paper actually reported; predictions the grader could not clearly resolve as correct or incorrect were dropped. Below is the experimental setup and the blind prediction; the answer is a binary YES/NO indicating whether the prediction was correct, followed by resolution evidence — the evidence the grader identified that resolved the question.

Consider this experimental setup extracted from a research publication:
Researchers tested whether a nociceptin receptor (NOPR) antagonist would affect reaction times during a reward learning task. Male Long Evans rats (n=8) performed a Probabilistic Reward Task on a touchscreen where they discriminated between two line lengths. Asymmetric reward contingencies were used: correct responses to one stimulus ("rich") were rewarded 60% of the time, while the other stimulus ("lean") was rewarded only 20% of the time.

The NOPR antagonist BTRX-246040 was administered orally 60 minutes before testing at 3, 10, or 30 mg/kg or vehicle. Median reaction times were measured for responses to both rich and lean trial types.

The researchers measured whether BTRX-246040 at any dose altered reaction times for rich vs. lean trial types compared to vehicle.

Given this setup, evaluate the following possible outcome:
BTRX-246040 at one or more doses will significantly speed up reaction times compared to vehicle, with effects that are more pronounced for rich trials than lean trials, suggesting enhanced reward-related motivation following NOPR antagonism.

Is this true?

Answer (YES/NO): NO